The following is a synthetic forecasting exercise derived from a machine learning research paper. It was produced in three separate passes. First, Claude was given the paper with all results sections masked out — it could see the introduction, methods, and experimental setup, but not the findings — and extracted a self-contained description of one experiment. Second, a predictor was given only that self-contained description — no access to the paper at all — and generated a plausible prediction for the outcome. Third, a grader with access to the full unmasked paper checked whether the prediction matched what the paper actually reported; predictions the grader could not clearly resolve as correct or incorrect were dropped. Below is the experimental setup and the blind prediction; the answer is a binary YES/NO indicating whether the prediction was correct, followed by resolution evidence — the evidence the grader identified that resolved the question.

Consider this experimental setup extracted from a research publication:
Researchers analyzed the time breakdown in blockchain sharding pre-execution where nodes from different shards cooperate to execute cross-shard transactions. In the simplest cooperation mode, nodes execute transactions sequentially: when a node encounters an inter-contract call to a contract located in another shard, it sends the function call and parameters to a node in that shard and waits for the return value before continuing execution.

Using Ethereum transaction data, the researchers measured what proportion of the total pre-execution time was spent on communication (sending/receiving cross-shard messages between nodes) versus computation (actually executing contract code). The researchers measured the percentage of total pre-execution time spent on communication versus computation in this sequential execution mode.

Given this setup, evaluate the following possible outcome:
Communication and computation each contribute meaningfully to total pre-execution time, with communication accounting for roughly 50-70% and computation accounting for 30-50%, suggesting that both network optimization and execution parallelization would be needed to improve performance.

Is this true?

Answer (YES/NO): NO